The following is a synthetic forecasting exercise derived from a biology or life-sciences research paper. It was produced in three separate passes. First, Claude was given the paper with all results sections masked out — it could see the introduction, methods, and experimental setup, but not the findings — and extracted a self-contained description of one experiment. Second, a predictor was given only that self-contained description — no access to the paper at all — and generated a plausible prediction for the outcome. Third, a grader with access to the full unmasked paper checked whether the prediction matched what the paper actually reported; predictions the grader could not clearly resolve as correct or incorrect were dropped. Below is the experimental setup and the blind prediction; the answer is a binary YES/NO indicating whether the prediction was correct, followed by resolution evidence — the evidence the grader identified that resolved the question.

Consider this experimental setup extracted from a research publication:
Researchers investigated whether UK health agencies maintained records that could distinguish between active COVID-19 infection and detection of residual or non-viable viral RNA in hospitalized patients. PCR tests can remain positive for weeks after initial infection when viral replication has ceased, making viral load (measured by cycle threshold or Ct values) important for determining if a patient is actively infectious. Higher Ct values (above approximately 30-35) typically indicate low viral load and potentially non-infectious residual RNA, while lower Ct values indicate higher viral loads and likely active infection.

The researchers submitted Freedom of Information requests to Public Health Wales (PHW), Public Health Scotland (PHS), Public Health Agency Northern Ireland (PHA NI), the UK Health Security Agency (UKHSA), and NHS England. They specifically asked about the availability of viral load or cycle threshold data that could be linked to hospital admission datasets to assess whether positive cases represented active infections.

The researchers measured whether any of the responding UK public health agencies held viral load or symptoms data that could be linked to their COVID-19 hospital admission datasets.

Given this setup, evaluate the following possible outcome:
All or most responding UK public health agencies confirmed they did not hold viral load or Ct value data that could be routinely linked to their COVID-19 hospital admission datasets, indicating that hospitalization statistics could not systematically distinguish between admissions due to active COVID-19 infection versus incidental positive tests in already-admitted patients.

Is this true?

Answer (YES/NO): YES